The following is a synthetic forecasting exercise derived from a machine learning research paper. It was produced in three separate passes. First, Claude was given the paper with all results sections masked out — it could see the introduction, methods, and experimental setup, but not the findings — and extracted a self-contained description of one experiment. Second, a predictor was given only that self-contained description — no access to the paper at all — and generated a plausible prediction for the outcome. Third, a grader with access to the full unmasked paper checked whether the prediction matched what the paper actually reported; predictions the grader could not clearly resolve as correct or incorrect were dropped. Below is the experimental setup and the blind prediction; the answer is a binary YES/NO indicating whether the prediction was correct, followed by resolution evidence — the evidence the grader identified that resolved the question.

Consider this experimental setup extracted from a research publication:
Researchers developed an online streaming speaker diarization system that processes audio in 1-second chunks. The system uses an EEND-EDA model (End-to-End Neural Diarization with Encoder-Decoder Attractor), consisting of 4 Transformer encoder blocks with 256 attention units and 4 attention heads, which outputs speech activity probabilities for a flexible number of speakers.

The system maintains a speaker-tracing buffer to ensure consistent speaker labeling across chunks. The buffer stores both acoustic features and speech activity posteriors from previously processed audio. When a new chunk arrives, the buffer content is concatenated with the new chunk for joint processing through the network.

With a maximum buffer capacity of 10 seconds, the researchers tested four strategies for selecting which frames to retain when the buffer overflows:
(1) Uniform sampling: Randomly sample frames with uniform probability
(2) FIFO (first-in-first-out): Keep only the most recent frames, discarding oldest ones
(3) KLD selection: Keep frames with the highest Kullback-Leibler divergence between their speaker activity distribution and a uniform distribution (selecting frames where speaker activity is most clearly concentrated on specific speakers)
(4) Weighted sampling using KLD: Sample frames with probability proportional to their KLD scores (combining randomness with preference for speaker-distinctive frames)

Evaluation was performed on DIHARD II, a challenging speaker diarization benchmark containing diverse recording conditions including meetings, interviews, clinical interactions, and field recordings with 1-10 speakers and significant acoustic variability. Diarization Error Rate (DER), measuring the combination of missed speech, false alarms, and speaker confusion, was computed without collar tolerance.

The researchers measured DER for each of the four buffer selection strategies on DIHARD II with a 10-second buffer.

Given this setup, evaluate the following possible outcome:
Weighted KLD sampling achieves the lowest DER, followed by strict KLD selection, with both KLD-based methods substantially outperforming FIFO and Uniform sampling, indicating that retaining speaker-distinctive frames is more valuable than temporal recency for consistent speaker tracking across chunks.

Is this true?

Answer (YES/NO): NO